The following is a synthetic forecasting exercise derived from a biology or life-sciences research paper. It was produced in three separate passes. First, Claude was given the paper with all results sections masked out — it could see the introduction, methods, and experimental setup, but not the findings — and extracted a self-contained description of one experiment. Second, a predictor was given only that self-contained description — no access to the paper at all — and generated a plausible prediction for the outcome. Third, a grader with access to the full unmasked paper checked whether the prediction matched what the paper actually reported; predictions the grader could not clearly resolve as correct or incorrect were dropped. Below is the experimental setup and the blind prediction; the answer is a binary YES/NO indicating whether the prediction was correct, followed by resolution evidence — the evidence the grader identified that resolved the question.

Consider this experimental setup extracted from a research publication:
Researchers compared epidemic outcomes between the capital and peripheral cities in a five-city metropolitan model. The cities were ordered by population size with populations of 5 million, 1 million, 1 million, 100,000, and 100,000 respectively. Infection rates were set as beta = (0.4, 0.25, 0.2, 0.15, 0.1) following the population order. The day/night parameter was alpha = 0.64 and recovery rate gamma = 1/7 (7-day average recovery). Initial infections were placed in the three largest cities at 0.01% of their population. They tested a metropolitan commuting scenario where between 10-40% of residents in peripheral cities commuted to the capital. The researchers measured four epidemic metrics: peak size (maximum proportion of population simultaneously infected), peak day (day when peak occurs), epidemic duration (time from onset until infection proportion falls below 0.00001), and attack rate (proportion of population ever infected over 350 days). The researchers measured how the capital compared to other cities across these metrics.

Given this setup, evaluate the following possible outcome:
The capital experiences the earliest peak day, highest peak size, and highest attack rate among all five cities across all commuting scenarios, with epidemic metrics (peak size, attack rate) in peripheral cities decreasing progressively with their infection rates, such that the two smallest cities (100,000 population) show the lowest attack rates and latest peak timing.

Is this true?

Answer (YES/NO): NO